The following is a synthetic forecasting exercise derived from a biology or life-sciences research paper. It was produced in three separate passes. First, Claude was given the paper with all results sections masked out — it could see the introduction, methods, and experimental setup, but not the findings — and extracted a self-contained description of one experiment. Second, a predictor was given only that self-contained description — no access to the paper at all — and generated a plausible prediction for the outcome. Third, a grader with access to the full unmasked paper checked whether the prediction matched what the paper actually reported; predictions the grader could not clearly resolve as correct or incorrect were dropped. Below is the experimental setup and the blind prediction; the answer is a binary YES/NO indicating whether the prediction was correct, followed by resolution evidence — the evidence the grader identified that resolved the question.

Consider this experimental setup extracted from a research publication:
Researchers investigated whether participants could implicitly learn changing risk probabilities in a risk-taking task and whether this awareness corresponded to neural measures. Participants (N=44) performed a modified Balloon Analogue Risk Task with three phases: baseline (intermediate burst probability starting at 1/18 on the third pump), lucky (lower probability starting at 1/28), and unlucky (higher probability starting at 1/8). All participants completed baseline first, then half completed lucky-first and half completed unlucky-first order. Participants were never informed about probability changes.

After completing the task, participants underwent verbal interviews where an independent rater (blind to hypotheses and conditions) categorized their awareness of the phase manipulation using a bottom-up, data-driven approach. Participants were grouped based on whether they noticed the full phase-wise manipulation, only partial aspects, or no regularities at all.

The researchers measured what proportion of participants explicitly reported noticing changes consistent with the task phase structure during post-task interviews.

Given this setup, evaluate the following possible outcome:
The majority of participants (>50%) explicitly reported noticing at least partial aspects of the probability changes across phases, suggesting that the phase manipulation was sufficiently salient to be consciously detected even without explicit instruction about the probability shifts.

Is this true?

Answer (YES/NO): YES